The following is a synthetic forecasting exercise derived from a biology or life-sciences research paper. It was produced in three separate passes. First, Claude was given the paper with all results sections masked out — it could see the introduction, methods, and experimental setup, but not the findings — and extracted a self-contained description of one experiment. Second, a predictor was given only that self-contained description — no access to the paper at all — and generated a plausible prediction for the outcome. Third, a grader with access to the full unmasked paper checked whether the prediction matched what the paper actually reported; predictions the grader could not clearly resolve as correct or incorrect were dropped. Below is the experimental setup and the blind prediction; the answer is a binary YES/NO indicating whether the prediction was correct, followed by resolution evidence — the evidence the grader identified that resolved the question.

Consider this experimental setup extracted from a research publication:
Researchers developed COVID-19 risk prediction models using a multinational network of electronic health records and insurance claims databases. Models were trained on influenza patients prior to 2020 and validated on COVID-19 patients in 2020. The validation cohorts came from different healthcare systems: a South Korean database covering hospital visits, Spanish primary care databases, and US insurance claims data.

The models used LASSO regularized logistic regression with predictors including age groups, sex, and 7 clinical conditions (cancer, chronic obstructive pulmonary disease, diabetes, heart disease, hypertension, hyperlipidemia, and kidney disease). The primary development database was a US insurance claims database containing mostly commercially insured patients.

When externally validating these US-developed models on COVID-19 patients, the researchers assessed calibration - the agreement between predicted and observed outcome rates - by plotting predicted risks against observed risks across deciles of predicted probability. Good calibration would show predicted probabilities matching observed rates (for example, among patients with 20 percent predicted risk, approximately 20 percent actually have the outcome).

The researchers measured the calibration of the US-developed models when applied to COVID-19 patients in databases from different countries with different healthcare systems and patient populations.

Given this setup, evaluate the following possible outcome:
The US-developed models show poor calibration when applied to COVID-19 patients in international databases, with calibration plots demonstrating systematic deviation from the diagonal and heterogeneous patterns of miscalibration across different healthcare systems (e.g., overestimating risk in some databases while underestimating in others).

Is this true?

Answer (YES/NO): NO